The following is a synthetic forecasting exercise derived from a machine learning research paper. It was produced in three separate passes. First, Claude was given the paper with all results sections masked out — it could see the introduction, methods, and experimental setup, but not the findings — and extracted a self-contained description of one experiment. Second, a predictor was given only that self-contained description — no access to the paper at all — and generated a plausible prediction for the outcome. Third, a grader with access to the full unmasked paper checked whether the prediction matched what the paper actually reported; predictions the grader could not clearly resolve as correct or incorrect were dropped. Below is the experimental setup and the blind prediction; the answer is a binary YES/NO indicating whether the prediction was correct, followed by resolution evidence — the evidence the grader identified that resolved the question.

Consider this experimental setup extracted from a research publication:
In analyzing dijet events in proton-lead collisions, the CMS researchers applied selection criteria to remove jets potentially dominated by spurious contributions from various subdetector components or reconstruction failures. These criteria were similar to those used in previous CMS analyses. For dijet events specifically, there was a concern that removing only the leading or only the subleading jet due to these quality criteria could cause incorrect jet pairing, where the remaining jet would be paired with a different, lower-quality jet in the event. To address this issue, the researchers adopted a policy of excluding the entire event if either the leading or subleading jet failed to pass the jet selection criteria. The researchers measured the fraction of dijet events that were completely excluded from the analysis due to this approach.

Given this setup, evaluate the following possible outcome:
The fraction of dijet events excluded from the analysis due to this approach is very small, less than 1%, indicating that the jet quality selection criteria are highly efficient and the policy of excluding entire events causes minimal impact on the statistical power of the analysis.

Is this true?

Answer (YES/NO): NO